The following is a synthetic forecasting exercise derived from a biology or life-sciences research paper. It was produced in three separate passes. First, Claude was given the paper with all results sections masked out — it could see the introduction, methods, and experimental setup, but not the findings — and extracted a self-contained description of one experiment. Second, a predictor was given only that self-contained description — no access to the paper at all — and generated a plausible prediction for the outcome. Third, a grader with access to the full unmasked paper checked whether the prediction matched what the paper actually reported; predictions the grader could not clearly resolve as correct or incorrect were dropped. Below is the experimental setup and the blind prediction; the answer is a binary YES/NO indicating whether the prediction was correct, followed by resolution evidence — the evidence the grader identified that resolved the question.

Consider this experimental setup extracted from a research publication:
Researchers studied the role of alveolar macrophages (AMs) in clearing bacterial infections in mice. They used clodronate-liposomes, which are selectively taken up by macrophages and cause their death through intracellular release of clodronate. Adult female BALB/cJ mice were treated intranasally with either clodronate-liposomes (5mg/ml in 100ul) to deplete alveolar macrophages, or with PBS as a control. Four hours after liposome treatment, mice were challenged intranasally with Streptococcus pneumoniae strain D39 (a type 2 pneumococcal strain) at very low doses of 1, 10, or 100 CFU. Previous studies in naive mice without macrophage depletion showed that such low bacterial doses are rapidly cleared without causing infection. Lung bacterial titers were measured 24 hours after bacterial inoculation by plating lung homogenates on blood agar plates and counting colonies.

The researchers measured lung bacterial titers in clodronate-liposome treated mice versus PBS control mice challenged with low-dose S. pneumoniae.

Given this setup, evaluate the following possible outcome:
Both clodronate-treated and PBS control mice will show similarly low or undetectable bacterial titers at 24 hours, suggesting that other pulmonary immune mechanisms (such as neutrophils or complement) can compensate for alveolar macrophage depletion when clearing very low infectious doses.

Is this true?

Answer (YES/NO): NO